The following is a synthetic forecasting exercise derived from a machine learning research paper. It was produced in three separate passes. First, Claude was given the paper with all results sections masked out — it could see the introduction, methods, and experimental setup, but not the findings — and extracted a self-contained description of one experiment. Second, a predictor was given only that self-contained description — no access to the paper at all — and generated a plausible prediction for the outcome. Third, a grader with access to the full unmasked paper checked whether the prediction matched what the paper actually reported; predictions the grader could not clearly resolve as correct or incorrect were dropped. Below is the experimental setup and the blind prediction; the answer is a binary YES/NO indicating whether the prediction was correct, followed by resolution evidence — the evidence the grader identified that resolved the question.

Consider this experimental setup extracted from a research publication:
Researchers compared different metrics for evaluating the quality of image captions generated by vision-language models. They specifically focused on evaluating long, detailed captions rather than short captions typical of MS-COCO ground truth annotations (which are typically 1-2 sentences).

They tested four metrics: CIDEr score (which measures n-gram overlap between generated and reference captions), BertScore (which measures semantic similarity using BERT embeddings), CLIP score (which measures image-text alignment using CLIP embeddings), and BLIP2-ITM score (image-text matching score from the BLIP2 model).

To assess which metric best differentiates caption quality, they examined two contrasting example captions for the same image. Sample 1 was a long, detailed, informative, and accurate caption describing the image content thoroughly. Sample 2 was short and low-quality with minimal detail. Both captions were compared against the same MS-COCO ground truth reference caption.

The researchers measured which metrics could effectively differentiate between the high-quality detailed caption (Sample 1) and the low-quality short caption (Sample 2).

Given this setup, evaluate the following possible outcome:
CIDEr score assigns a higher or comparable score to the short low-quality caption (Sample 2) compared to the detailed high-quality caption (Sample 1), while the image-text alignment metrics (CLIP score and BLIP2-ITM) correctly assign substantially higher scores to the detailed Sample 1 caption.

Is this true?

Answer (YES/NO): NO